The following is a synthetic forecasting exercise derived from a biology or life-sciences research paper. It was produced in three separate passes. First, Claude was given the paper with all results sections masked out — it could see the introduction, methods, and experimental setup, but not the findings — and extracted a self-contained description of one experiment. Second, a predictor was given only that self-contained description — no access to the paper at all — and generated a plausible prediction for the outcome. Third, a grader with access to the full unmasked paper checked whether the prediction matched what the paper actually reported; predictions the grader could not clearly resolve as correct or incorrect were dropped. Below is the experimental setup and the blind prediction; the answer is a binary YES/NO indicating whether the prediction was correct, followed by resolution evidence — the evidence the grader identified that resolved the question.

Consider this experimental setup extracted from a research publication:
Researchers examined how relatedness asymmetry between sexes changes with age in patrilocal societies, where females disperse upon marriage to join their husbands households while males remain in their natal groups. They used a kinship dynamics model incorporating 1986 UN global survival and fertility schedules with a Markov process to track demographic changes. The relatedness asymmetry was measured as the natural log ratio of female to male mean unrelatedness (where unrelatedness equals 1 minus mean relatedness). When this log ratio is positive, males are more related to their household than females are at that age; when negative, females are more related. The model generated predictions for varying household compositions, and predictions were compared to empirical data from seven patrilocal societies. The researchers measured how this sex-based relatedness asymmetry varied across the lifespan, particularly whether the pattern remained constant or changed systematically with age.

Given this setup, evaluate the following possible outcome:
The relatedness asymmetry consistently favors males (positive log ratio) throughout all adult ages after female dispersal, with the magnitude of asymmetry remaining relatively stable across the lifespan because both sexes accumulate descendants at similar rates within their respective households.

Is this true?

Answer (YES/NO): NO